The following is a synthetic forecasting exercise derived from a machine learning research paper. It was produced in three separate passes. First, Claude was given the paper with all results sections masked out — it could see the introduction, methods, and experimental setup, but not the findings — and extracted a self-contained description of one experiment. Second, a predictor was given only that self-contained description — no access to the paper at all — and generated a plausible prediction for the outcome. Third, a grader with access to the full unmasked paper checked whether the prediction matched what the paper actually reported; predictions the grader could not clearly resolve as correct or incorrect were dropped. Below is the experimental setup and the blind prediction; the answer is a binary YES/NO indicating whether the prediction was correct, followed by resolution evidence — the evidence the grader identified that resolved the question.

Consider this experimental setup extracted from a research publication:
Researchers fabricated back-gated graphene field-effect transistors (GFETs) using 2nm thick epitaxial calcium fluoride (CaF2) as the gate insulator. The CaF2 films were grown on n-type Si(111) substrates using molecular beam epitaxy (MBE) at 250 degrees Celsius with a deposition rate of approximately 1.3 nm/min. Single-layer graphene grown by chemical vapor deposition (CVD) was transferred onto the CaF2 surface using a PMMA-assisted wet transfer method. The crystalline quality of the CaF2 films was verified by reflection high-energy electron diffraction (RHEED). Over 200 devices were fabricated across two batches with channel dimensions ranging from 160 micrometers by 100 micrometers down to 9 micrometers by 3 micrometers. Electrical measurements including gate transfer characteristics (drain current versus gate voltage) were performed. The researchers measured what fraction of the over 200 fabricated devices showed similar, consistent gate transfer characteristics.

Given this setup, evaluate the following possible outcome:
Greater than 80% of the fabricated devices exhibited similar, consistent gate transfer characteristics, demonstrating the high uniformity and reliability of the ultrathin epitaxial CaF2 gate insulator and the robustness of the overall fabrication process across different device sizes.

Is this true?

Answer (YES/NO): NO